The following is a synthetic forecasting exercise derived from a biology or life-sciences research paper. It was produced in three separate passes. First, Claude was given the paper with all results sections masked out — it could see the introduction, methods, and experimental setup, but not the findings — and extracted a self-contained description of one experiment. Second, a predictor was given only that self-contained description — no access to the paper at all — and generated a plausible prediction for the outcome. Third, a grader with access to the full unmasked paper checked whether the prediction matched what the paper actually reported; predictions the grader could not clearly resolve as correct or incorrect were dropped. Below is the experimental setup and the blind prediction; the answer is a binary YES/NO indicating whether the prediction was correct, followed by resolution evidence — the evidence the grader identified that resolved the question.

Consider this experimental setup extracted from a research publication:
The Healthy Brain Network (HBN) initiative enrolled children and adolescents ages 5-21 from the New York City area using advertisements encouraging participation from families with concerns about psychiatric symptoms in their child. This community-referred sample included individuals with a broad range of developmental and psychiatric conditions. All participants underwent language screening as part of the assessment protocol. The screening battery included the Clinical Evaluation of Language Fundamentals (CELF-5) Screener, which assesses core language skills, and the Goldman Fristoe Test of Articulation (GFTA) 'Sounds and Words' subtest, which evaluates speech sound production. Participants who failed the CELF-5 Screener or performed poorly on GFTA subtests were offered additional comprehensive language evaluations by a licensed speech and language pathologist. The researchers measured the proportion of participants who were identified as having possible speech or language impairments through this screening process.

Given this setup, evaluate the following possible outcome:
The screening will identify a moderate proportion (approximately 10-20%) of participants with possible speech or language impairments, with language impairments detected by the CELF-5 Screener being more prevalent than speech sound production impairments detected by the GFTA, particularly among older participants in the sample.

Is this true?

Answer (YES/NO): NO